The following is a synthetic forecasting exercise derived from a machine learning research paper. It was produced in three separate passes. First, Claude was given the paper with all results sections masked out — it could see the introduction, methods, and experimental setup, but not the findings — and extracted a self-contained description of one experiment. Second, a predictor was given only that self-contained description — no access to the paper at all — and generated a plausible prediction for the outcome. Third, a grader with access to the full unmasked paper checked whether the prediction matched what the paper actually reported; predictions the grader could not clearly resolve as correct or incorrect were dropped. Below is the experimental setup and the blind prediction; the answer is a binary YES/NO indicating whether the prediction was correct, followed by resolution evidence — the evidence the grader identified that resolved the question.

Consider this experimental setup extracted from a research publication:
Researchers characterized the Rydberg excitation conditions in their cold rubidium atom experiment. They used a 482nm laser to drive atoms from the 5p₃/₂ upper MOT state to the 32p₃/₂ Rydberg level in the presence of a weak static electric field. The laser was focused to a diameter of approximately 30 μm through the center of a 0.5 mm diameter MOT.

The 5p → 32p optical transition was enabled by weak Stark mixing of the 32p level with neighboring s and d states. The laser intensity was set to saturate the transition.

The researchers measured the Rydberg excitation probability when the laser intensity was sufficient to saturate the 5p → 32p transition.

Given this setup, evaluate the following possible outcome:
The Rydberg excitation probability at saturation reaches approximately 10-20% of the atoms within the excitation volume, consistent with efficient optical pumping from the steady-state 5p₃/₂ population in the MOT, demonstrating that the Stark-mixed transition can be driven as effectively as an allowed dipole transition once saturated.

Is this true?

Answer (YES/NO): NO